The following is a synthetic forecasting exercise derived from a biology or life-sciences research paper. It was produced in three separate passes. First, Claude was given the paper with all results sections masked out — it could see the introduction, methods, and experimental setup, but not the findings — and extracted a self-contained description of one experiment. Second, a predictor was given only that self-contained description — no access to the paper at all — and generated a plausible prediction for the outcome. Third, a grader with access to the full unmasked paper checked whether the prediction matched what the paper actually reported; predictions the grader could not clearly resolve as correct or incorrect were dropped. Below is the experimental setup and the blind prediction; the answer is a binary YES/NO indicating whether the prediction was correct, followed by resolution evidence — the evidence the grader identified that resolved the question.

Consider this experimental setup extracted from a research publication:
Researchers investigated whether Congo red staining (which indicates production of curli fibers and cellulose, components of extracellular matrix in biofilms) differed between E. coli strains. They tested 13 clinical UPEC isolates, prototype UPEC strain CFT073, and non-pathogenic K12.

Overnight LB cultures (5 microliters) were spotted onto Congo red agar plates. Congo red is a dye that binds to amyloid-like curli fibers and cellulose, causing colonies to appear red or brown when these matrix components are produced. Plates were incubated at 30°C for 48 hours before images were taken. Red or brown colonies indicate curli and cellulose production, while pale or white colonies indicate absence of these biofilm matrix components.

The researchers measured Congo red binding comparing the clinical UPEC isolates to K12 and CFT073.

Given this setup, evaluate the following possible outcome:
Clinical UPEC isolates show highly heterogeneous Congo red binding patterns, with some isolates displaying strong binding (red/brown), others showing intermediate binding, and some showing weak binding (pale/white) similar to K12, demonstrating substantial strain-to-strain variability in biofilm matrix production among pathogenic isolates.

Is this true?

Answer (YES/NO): NO